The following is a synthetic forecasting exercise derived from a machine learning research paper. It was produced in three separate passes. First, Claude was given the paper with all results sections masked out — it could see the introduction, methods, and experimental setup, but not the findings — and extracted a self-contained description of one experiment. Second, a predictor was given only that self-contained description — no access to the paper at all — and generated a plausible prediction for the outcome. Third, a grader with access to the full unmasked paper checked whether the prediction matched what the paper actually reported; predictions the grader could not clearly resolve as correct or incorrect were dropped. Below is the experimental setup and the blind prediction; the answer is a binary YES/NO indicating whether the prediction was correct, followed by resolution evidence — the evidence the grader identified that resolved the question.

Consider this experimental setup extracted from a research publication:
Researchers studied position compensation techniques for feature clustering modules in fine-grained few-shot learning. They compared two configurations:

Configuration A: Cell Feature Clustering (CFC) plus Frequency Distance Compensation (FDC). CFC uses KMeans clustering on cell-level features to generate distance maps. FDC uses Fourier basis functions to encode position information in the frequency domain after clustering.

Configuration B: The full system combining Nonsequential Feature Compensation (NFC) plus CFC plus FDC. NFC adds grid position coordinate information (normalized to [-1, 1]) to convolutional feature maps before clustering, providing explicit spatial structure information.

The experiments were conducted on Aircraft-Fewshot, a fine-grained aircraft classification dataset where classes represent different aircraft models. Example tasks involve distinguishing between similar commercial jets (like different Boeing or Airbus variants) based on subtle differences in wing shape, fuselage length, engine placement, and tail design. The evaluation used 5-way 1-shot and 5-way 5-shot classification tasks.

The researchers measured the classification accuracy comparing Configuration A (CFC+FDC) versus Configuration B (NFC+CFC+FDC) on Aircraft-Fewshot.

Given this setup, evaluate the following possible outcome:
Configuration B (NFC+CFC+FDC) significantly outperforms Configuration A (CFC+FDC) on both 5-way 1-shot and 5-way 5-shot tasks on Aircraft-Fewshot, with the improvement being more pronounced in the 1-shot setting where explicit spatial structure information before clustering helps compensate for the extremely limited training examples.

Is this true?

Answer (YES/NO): NO